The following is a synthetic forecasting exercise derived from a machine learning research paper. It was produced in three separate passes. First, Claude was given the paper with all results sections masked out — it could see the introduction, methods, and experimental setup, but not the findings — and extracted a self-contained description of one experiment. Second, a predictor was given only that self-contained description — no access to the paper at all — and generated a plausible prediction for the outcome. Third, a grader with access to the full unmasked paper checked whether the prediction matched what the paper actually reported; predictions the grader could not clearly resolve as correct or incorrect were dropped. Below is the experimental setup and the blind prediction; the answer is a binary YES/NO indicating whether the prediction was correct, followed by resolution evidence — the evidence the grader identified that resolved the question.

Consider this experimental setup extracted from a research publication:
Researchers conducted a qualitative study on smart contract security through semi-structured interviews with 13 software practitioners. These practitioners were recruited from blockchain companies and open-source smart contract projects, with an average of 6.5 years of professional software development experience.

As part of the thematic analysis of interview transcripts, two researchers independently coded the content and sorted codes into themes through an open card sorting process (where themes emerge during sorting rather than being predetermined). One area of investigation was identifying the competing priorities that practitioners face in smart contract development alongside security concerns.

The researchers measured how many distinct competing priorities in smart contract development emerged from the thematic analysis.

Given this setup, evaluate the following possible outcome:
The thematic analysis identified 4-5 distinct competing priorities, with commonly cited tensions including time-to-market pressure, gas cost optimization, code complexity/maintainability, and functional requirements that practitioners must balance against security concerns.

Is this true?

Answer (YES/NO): NO